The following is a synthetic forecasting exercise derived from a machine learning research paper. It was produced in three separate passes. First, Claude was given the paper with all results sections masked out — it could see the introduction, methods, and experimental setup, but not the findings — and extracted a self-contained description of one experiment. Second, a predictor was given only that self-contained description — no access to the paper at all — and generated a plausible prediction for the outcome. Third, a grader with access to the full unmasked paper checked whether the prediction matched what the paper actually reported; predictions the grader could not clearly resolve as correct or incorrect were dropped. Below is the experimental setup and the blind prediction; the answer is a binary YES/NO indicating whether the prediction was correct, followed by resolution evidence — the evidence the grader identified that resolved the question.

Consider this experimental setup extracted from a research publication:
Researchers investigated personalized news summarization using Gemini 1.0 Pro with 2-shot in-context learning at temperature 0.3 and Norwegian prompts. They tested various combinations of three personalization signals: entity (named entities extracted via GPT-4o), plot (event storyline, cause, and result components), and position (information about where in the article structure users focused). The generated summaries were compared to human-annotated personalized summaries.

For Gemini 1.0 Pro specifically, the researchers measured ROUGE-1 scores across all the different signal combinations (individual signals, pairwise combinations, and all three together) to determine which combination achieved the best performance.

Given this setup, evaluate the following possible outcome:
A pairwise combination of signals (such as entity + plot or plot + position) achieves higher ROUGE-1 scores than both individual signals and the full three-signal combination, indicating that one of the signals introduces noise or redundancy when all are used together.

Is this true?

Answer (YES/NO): YES